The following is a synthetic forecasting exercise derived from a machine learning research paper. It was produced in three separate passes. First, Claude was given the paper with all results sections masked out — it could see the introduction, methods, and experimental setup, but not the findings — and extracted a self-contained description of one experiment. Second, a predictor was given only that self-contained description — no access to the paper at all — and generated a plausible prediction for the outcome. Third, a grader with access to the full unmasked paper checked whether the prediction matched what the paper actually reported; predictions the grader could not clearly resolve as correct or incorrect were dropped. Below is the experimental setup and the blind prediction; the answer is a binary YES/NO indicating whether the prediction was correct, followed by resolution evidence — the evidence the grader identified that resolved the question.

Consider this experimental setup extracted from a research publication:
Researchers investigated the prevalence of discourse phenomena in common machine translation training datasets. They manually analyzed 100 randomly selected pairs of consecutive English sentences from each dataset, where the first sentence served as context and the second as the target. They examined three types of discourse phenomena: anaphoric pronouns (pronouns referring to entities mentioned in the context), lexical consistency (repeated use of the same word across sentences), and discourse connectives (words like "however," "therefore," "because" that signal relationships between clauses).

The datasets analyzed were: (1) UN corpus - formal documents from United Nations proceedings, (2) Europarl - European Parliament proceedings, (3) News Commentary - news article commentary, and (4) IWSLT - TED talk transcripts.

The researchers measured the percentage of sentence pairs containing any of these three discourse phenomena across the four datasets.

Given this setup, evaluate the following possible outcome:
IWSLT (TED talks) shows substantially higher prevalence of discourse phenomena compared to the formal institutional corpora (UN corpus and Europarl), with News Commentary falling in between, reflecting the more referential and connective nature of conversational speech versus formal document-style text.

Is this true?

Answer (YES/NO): NO